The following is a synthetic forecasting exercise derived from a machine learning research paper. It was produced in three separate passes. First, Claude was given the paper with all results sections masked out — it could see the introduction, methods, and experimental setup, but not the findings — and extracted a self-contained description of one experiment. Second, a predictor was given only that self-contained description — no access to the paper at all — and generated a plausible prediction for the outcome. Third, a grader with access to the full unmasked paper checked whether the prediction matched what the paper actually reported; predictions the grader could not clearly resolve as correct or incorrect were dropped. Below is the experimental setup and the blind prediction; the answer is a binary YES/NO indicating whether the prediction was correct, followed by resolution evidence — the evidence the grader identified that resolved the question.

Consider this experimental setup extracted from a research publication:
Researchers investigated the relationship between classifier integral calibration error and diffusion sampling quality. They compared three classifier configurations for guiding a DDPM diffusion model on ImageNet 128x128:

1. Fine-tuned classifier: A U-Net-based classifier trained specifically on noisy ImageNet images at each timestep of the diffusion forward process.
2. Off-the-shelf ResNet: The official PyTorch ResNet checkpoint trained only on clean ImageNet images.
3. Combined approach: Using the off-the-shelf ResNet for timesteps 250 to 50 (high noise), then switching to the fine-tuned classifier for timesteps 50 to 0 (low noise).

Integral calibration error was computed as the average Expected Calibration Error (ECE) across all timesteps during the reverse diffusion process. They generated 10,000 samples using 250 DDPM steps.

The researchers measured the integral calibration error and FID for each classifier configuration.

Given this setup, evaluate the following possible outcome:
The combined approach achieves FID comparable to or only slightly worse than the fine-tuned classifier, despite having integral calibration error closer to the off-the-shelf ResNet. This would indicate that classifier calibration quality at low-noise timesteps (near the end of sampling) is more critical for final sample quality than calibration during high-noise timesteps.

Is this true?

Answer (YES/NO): NO